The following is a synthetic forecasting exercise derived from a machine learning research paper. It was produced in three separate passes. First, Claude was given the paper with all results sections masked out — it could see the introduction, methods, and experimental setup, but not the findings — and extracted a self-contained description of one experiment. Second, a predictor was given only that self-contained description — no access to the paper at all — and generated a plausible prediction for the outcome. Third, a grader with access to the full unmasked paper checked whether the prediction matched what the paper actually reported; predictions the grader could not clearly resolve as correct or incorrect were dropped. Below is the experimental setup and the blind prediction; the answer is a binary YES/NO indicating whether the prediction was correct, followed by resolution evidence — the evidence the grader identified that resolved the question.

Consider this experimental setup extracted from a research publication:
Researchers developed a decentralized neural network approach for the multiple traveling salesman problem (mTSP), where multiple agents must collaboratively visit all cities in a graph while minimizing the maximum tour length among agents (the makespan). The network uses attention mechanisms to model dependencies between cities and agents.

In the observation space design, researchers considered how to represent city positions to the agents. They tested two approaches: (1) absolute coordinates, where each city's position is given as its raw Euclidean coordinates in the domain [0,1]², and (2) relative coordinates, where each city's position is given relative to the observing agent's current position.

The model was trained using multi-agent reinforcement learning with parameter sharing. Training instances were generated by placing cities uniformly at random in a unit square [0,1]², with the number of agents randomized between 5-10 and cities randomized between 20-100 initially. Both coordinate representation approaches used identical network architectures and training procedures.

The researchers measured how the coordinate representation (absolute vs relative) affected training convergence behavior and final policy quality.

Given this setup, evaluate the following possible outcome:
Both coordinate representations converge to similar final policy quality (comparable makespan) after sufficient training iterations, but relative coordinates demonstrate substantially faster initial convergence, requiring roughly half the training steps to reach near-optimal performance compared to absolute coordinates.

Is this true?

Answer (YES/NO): NO